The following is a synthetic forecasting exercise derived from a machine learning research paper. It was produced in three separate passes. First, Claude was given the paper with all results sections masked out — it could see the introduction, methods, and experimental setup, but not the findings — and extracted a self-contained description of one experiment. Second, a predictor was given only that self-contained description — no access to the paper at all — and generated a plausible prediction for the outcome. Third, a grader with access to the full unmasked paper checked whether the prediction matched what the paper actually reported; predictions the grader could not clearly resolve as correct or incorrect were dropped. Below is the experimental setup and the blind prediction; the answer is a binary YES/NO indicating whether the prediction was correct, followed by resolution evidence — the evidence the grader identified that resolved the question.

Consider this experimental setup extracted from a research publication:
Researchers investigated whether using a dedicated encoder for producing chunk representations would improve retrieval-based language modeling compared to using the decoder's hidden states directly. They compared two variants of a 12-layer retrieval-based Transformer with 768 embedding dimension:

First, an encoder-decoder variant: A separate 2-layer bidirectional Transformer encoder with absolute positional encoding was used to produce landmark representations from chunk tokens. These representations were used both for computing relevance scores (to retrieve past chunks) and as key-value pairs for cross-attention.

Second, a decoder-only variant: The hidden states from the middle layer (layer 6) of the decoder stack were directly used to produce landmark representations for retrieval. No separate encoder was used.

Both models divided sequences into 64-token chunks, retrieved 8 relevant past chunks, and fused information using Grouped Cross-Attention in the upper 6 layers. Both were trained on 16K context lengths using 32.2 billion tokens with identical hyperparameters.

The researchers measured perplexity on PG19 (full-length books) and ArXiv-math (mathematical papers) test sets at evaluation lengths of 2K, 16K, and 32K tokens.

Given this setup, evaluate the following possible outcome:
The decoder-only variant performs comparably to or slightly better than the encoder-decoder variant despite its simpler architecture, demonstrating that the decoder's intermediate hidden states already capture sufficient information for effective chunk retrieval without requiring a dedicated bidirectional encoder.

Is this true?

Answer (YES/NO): NO